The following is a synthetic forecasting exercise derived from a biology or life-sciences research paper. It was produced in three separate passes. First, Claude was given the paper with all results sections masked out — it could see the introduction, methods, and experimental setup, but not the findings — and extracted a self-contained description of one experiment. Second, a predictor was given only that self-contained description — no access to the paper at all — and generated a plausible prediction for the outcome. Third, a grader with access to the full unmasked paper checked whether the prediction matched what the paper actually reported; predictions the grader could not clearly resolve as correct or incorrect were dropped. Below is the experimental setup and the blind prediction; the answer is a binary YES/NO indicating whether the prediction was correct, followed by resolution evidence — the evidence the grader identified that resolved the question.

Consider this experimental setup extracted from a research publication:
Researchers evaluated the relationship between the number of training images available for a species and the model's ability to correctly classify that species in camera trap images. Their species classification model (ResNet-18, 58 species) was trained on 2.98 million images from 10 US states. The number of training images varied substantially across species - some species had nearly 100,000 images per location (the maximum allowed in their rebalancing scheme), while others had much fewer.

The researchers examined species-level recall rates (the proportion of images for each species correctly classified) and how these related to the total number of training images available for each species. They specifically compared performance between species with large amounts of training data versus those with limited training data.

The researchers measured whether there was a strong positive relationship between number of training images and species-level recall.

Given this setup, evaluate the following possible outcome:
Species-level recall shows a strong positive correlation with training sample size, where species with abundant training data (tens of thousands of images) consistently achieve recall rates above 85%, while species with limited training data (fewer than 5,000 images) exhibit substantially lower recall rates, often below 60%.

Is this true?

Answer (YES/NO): NO